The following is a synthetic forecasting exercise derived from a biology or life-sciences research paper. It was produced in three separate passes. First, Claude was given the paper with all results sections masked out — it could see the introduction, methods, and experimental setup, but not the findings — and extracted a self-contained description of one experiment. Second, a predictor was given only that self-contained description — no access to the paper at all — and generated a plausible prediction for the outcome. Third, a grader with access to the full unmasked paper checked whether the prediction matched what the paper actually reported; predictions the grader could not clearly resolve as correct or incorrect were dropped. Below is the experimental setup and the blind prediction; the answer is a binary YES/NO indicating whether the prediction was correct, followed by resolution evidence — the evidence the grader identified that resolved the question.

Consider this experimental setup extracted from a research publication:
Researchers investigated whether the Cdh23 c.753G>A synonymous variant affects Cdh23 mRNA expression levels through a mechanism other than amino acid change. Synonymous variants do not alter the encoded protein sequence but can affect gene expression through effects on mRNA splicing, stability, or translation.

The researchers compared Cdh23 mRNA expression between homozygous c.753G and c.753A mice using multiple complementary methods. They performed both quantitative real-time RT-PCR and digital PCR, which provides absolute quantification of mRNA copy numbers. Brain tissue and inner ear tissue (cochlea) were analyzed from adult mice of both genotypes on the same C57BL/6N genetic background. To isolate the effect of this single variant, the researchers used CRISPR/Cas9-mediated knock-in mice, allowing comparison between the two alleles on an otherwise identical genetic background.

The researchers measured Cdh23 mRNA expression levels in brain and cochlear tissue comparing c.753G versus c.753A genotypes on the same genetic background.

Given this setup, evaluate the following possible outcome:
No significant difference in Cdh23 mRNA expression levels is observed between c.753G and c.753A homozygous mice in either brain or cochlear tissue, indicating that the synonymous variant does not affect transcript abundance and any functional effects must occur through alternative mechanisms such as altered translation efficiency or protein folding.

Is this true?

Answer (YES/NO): NO